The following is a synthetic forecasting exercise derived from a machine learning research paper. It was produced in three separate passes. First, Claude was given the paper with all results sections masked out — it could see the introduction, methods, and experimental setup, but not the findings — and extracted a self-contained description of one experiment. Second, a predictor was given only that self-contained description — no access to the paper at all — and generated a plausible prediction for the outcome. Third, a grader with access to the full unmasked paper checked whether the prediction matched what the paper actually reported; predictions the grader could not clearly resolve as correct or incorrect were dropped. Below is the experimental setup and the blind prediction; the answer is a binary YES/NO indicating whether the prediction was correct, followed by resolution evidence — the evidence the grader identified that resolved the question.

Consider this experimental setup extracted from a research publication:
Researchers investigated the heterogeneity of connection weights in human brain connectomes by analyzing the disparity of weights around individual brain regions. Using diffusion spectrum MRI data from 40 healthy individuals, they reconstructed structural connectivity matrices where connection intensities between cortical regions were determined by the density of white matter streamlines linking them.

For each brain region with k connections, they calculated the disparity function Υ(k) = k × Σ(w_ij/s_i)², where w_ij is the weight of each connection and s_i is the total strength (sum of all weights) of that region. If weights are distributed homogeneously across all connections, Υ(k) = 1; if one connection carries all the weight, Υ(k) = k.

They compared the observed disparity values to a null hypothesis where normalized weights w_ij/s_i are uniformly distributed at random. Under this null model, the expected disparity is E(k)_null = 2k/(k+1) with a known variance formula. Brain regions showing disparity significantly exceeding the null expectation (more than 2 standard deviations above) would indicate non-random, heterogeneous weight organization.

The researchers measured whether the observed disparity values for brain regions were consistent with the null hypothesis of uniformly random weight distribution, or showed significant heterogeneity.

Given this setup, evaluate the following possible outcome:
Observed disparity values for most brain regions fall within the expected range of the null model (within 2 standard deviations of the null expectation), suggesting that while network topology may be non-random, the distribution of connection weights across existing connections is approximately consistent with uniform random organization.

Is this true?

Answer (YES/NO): NO